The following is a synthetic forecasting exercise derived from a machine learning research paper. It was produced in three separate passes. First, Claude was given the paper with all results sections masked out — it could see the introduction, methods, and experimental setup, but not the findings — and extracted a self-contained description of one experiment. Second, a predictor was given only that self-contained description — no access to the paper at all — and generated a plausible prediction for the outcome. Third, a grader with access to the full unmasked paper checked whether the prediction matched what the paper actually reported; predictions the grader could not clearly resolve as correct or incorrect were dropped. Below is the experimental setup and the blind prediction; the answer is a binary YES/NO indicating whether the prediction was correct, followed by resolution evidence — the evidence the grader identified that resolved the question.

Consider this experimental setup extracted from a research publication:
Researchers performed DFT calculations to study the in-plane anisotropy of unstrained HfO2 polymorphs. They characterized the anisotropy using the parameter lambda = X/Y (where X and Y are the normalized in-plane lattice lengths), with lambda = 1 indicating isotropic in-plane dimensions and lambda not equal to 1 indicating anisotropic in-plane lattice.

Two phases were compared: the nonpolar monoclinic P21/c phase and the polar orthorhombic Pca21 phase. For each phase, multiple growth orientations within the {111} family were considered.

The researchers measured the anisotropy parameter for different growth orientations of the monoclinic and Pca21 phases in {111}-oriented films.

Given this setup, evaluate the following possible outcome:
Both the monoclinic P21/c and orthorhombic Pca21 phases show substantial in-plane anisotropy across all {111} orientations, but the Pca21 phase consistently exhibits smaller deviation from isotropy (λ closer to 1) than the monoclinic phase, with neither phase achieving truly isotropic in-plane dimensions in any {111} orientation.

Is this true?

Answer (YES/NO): NO